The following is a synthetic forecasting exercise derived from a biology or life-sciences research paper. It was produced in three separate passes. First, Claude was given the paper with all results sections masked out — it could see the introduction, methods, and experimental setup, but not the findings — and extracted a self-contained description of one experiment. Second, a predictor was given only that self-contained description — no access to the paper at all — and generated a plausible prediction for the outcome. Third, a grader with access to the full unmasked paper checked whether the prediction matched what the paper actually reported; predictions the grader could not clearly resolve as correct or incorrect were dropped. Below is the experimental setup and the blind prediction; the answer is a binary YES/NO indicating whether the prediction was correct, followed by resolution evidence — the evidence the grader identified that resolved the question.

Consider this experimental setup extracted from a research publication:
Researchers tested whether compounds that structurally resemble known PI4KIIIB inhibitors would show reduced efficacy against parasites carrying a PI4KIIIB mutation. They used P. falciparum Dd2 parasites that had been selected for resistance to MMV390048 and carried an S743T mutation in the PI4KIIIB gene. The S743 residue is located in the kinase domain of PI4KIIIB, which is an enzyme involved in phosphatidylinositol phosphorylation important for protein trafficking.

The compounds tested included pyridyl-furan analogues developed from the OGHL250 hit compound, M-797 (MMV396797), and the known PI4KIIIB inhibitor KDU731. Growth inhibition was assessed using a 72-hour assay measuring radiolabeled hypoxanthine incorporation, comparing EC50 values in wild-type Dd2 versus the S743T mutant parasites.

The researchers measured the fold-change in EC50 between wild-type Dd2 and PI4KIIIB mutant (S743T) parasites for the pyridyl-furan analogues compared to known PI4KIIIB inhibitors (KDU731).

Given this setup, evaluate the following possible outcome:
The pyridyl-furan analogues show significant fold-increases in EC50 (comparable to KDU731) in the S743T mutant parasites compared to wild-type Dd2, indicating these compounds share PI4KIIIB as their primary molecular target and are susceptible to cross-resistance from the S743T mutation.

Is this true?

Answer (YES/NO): YES